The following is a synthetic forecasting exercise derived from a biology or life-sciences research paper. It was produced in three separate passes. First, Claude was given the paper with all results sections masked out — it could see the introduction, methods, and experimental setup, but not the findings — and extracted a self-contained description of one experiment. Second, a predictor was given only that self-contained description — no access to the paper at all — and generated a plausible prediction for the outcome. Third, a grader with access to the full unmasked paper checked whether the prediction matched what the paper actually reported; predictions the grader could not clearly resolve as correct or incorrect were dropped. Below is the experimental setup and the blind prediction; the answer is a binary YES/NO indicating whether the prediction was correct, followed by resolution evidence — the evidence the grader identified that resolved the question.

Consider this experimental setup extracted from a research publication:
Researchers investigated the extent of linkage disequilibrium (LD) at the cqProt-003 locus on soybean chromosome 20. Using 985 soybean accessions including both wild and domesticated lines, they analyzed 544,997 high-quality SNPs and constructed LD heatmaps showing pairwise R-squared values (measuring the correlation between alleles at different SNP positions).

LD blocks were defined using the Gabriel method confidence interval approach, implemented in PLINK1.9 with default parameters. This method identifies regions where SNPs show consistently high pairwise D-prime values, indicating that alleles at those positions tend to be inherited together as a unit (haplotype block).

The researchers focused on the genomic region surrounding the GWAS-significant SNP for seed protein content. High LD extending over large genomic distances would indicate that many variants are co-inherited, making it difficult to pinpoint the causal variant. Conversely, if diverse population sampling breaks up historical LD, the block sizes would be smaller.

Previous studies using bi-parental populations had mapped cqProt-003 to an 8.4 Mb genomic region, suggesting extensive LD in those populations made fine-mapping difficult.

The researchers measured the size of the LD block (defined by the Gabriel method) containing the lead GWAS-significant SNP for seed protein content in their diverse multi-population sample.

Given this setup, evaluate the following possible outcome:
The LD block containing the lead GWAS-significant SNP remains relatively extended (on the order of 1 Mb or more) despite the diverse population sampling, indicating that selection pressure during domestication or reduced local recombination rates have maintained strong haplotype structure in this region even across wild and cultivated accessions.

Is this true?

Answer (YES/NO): NO